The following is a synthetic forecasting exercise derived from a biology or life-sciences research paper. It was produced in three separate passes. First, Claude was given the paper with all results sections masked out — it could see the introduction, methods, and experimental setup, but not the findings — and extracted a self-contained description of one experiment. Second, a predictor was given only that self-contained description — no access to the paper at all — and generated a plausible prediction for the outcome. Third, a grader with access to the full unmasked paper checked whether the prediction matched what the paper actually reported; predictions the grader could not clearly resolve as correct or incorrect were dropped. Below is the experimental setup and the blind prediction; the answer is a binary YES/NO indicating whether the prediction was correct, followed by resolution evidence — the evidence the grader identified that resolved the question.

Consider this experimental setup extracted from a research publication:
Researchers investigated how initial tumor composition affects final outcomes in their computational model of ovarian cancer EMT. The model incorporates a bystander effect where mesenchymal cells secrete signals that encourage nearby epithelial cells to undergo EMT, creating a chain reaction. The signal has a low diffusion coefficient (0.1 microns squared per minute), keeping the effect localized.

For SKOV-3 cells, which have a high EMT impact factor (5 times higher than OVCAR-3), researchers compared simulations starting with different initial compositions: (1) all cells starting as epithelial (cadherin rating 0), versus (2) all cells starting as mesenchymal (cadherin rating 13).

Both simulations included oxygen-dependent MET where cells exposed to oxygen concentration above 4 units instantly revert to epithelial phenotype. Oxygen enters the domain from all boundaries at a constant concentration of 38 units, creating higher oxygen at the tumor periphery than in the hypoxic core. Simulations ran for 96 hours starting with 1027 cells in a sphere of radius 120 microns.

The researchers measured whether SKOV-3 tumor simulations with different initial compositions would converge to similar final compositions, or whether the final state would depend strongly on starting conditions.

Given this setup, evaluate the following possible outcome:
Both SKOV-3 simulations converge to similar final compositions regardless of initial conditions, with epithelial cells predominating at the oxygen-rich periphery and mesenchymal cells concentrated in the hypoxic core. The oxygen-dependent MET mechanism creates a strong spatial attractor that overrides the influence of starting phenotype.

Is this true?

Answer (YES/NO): YES